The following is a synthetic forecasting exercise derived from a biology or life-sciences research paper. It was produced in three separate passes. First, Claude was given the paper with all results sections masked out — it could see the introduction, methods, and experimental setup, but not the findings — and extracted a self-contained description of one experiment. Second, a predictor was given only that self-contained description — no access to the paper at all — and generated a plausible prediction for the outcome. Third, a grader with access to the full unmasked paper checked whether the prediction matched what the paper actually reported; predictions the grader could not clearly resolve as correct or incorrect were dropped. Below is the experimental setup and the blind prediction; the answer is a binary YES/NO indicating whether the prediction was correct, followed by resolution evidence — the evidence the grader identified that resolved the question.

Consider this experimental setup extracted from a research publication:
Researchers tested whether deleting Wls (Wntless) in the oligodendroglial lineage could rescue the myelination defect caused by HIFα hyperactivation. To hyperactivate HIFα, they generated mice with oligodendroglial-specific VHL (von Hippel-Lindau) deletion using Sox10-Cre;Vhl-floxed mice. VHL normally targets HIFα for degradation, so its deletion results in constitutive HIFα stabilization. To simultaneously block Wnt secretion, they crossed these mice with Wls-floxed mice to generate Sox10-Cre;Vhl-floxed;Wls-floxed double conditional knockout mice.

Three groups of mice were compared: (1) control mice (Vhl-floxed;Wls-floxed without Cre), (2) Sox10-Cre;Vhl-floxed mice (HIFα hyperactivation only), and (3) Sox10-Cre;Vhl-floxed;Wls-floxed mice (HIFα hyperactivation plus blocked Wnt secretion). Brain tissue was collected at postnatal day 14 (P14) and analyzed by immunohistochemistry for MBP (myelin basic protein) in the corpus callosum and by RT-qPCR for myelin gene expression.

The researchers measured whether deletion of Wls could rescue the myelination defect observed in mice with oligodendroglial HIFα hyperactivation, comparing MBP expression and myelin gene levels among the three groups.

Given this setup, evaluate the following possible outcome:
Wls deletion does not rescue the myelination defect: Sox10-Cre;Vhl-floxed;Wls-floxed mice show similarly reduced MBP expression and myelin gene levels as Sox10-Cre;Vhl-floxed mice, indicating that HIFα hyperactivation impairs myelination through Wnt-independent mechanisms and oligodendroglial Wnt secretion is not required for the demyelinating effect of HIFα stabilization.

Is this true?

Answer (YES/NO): YES